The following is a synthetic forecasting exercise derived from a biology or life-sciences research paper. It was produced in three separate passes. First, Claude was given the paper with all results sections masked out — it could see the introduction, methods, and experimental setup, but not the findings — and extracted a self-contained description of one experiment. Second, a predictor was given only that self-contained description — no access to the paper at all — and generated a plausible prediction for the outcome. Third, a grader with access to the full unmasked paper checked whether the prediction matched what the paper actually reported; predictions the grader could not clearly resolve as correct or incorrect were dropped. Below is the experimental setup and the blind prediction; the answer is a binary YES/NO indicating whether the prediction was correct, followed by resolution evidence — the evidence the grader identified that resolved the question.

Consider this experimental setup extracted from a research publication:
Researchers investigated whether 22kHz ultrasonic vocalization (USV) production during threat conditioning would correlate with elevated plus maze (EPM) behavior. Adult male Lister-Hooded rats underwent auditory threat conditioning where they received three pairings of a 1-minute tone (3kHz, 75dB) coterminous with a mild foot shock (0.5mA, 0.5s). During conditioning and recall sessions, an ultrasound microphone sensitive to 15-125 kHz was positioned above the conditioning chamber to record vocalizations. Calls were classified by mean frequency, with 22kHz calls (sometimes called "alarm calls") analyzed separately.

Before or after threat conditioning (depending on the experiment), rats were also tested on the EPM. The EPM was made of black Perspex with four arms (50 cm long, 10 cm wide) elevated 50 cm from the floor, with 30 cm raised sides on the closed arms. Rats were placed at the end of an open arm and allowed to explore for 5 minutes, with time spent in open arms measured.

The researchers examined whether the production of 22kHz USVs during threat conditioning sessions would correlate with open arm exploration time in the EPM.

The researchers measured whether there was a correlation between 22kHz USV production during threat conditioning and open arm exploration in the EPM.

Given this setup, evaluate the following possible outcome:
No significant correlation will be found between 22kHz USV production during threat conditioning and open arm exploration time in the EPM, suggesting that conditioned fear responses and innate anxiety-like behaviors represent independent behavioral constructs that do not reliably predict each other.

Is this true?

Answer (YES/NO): YES